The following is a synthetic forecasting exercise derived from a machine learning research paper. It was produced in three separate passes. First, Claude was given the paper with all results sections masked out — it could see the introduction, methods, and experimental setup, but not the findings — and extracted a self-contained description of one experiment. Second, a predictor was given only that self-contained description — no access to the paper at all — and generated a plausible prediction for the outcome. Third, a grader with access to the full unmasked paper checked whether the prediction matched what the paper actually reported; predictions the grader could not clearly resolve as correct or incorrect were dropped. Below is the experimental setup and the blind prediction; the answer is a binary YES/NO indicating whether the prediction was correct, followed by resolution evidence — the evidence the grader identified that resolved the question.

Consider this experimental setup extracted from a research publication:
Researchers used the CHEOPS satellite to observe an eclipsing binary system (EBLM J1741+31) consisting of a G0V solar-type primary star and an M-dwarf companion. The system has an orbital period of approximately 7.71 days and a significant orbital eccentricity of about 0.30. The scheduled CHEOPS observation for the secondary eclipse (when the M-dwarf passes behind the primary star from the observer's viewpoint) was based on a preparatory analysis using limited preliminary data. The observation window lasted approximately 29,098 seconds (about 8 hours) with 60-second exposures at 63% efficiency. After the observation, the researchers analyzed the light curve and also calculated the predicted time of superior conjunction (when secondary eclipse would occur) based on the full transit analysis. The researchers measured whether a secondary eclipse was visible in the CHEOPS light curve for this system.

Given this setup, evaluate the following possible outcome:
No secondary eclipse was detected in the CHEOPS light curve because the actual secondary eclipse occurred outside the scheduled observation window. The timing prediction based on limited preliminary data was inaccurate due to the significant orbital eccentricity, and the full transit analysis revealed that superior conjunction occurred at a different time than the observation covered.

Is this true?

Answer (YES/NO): YES